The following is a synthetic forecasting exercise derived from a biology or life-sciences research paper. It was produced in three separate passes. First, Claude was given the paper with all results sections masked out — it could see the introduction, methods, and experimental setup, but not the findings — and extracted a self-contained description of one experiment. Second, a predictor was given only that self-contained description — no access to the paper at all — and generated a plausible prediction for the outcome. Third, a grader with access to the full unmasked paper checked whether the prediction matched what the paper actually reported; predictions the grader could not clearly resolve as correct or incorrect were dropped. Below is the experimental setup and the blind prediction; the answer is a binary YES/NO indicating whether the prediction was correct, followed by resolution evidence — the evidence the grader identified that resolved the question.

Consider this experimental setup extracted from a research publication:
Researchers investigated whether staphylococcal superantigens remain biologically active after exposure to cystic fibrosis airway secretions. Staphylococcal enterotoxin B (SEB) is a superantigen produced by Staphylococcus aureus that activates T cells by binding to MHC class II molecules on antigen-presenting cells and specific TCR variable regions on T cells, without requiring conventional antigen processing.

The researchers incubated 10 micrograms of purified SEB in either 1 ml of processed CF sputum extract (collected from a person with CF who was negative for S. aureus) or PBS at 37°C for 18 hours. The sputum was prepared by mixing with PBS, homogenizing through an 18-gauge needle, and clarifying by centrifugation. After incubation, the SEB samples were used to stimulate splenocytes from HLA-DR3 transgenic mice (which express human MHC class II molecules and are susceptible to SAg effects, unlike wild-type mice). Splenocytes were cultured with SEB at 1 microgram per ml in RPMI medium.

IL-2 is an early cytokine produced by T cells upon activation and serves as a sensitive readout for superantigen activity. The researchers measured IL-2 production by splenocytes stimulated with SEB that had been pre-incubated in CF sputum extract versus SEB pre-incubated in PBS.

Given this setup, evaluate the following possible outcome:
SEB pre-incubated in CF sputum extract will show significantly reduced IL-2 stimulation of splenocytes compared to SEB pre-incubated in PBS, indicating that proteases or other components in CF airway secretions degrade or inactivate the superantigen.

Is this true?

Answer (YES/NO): NO